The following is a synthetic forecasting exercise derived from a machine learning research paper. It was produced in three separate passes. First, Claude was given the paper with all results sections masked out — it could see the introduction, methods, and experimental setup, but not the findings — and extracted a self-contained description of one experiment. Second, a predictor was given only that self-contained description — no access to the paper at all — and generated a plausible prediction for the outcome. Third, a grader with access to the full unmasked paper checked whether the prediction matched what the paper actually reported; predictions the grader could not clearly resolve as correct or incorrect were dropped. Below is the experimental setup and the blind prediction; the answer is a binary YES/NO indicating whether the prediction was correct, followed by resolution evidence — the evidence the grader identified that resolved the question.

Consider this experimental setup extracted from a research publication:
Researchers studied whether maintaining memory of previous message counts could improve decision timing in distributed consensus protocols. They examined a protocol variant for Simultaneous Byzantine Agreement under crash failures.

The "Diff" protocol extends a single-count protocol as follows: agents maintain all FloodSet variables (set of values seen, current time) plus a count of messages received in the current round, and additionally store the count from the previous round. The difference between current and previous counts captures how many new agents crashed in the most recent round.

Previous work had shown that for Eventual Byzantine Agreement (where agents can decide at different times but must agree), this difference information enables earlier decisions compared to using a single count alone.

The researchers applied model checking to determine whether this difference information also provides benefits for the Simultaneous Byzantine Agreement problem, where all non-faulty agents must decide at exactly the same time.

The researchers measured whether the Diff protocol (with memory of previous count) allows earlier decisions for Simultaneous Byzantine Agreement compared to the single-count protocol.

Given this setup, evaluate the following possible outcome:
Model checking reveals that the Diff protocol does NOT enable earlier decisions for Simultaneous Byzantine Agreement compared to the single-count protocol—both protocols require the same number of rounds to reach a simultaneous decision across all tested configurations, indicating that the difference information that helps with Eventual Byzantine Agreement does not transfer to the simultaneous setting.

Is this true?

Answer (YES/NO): YES